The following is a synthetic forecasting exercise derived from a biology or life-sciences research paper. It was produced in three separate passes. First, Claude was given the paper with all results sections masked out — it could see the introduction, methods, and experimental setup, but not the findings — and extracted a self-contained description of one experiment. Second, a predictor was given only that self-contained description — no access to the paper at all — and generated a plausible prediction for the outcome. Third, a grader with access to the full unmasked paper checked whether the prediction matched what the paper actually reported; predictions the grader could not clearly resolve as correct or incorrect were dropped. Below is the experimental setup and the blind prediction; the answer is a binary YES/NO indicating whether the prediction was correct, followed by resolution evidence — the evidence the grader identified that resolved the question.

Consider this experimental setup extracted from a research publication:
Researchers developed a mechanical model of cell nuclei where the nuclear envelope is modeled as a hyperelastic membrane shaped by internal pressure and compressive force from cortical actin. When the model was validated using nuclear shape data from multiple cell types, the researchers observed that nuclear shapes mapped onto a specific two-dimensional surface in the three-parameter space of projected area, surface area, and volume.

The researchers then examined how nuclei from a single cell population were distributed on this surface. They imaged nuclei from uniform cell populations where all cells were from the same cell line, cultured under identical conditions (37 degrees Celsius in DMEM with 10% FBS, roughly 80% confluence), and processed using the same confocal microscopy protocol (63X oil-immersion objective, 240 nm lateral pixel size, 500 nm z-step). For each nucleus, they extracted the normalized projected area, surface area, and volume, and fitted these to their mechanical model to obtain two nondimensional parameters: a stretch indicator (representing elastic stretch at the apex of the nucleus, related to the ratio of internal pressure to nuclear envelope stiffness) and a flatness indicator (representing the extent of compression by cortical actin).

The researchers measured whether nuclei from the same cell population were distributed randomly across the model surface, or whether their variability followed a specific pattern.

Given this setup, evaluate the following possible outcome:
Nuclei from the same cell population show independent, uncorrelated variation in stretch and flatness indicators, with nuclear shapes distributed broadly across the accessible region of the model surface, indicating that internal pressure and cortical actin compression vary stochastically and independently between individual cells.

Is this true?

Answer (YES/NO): NO